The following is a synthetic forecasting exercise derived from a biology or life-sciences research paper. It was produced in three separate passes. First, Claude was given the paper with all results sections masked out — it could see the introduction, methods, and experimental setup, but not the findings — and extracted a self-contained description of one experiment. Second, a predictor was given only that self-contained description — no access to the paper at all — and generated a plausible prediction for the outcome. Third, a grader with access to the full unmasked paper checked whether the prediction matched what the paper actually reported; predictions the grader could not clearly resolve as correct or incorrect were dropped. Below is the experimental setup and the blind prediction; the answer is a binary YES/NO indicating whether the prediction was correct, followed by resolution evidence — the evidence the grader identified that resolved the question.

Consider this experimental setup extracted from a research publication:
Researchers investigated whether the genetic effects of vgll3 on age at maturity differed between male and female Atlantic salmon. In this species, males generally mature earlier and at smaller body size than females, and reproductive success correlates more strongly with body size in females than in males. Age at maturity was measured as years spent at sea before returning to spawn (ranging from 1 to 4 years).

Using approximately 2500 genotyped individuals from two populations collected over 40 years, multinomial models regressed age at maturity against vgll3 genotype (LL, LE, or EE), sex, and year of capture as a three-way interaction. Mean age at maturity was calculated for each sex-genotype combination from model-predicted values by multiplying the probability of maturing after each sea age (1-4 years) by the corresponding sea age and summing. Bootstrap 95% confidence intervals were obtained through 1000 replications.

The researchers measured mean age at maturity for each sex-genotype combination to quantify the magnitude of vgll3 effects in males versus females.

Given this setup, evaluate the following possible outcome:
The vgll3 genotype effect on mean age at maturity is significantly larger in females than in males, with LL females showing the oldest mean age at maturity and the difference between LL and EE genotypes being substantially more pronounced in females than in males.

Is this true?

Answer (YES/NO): NO